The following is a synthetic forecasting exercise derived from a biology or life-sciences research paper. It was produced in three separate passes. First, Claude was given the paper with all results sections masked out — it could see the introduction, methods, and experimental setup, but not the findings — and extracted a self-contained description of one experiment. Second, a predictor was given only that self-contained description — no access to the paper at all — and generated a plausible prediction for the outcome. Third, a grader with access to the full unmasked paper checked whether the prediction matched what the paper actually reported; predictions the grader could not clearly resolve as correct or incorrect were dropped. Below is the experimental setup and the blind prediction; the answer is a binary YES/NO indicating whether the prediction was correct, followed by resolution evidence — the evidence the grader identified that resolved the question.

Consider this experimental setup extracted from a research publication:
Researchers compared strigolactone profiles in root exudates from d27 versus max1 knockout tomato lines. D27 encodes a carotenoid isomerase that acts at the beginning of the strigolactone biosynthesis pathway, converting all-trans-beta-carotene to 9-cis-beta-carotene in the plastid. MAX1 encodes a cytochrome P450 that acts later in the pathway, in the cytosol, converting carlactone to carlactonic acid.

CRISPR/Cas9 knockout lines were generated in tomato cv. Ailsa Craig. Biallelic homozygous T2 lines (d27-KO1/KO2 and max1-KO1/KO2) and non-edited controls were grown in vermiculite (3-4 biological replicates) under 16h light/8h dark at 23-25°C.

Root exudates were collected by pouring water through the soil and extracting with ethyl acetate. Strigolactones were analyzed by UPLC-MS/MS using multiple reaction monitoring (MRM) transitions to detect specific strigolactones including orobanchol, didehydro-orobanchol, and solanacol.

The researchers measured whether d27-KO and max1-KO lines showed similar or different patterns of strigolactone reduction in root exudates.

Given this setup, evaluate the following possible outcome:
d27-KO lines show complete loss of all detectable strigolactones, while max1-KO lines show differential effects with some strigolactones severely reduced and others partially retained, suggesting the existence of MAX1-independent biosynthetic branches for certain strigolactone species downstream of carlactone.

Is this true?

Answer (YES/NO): NO